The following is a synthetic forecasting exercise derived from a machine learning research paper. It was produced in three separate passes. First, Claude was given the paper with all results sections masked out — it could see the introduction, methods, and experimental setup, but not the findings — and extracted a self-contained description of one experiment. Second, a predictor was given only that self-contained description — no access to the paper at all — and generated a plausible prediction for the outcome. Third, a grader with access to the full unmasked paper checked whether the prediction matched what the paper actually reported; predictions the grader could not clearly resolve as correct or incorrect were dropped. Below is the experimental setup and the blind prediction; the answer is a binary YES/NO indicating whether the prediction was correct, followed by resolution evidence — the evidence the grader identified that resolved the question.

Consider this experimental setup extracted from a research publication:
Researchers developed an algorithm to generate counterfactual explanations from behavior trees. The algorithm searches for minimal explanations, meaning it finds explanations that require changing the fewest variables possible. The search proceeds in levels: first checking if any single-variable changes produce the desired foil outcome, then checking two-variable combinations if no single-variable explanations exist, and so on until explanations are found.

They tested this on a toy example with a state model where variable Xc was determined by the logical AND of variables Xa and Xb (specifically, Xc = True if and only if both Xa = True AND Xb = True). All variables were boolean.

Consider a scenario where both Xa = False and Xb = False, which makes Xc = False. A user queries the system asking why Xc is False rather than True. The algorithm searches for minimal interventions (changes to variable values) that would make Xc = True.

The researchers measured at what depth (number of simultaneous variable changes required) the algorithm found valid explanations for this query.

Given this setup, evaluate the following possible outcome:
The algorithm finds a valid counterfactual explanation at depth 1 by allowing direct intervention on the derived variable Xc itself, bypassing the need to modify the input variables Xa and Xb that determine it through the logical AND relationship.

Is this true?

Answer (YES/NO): NO